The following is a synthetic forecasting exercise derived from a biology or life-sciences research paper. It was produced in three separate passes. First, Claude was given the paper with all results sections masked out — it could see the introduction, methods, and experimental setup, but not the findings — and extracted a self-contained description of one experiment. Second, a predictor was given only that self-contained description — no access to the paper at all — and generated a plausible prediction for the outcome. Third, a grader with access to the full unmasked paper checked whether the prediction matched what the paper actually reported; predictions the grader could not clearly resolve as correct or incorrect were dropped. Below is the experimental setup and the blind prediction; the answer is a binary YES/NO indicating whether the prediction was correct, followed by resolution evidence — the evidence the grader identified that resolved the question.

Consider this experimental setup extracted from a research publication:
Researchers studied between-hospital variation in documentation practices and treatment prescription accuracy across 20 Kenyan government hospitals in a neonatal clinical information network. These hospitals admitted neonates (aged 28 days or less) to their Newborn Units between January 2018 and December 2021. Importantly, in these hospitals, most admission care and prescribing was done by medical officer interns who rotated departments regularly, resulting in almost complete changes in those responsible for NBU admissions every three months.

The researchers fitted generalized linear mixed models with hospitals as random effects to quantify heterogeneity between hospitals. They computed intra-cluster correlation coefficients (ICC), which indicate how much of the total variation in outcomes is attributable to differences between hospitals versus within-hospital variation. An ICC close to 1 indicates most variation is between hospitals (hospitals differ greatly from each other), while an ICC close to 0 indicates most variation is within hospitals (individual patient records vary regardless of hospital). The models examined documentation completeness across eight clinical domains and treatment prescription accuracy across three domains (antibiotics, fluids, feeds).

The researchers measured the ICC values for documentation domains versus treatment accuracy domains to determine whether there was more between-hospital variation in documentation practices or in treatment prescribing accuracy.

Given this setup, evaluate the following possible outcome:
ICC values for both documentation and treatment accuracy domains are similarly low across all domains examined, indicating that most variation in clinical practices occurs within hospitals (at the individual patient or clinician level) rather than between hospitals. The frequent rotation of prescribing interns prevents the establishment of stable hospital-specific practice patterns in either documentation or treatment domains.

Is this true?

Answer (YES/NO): NO